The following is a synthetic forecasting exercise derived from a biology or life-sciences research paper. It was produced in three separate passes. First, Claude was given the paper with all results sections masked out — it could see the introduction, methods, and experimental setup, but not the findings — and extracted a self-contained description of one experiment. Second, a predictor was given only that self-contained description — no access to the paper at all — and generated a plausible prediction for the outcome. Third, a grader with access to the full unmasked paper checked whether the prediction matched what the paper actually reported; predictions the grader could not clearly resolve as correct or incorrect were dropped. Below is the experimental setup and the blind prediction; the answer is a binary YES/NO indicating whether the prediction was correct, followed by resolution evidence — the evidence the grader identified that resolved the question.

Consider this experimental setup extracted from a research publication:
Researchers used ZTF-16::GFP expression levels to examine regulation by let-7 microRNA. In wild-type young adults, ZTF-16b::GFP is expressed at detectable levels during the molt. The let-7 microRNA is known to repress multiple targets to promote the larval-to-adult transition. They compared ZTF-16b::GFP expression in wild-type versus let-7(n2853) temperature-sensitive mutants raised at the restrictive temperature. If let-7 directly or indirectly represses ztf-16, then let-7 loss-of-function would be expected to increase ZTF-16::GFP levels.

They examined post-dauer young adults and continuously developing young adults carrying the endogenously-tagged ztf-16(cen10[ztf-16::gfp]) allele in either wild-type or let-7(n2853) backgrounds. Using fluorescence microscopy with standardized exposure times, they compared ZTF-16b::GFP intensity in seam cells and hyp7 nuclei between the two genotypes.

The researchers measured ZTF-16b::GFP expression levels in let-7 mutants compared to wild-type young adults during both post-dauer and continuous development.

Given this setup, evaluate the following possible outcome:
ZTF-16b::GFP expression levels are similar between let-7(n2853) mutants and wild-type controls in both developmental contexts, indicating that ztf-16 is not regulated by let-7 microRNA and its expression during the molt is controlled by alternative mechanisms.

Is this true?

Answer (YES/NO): NO